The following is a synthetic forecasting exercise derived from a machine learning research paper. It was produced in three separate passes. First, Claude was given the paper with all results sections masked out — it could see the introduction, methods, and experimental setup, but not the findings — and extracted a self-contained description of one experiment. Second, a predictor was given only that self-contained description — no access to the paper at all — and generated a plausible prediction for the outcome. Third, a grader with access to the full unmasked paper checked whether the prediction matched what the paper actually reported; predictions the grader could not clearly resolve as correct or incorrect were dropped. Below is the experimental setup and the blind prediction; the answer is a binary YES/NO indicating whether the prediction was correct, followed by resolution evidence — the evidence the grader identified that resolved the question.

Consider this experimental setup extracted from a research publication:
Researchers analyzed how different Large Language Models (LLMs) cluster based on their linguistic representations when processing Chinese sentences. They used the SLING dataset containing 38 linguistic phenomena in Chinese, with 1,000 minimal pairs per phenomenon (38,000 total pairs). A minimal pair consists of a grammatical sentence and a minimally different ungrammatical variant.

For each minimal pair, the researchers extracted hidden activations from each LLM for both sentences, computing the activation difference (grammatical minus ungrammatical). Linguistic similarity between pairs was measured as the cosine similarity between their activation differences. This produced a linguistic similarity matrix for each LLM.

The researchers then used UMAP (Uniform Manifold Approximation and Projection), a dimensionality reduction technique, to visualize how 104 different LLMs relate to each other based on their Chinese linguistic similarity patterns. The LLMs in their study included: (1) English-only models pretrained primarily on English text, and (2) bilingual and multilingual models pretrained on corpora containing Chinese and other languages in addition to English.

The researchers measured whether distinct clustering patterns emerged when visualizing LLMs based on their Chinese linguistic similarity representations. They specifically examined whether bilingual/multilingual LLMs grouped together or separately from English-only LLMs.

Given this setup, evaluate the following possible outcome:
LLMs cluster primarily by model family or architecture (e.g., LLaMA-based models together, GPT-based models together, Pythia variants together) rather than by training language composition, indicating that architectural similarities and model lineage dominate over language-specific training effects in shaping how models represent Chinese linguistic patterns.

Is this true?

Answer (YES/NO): NO